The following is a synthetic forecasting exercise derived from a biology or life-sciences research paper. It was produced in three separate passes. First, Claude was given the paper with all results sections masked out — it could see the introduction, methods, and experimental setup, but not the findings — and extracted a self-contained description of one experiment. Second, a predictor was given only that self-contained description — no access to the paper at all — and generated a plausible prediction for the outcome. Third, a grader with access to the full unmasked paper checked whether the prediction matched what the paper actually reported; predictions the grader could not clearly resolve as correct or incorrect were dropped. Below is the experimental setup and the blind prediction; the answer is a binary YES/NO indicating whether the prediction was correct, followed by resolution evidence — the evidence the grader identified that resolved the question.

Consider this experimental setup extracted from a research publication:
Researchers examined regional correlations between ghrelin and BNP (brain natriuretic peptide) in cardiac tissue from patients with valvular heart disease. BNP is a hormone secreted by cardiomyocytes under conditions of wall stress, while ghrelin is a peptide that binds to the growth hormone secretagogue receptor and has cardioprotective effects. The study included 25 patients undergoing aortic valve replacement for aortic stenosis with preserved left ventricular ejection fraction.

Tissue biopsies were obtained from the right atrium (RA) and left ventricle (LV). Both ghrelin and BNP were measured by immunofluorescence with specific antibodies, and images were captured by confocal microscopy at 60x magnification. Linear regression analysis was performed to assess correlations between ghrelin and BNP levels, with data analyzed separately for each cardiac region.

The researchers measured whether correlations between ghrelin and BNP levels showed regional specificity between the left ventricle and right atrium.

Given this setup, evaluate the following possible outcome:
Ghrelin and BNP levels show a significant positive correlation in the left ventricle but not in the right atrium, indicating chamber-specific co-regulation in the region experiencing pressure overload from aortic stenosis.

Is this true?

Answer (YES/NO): YES